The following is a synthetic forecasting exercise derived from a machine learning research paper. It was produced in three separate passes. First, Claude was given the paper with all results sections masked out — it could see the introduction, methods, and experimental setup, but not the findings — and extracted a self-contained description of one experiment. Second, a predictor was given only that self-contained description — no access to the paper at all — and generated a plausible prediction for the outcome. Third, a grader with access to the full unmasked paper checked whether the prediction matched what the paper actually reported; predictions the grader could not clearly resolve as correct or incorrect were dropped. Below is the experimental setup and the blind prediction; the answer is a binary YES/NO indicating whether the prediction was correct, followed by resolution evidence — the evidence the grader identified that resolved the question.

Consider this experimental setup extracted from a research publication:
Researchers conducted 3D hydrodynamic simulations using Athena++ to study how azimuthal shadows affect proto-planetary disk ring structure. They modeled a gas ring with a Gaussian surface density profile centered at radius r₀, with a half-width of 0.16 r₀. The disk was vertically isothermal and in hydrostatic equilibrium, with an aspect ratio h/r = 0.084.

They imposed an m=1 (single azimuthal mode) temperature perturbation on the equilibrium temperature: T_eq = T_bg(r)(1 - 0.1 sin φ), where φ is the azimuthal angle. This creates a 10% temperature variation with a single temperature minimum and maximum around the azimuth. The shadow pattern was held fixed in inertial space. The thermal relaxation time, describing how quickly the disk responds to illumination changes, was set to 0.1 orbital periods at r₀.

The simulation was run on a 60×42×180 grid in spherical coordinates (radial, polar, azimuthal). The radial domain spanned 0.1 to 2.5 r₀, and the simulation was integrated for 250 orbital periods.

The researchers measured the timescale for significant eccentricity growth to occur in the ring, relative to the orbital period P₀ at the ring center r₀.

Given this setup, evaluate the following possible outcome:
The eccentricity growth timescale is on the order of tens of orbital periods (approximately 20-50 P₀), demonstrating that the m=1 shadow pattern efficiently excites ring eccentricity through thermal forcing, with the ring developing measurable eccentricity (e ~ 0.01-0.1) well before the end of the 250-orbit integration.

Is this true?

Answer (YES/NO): NO